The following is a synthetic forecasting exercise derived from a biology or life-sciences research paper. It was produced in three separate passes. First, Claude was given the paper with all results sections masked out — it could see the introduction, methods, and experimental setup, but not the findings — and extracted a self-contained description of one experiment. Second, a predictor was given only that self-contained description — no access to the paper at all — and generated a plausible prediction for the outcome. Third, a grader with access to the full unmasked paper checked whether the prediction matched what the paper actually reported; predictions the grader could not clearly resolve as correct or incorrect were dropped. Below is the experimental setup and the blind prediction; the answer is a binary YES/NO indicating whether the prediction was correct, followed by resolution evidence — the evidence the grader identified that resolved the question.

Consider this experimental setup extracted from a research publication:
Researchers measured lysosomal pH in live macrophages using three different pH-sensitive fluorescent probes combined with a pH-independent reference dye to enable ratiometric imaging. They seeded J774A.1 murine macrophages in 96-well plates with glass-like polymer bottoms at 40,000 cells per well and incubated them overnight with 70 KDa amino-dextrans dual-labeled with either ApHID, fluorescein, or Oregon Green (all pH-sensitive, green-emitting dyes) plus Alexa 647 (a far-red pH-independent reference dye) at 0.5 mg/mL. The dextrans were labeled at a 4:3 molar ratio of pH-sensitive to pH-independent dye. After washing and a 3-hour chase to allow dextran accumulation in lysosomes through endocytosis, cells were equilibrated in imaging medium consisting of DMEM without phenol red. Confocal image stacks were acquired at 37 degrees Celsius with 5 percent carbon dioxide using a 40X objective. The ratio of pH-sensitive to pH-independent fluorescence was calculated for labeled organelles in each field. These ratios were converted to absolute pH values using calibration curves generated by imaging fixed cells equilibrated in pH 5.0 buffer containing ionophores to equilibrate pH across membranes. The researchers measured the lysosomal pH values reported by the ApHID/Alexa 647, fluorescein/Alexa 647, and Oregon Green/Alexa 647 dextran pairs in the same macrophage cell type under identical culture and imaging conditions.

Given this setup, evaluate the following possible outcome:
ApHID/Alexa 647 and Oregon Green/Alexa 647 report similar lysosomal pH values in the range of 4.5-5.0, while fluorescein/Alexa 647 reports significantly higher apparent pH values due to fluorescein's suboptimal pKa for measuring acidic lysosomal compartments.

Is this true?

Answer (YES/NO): NO